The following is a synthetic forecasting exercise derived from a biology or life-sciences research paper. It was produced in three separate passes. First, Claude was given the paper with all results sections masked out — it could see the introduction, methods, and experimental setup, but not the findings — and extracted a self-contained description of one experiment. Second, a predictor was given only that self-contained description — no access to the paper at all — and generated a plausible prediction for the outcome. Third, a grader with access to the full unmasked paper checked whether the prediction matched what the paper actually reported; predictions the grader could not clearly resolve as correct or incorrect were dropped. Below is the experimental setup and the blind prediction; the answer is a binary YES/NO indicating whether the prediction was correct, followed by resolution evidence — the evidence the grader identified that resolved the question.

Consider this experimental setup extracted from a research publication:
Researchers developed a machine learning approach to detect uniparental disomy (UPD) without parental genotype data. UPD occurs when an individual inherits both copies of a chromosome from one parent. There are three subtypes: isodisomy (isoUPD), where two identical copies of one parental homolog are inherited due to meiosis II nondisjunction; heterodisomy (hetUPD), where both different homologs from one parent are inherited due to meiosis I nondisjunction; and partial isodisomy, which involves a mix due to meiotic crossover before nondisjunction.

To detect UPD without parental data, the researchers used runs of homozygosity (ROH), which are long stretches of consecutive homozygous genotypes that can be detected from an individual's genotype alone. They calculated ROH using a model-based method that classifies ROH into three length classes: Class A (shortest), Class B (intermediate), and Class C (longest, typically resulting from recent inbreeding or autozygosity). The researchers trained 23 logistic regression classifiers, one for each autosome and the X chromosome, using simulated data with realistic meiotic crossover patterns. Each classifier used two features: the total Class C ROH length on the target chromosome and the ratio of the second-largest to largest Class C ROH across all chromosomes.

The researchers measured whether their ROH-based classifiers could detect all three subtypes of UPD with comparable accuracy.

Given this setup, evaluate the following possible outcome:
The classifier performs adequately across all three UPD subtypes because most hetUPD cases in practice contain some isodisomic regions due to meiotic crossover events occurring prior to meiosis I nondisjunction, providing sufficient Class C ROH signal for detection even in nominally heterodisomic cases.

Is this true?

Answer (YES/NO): NO